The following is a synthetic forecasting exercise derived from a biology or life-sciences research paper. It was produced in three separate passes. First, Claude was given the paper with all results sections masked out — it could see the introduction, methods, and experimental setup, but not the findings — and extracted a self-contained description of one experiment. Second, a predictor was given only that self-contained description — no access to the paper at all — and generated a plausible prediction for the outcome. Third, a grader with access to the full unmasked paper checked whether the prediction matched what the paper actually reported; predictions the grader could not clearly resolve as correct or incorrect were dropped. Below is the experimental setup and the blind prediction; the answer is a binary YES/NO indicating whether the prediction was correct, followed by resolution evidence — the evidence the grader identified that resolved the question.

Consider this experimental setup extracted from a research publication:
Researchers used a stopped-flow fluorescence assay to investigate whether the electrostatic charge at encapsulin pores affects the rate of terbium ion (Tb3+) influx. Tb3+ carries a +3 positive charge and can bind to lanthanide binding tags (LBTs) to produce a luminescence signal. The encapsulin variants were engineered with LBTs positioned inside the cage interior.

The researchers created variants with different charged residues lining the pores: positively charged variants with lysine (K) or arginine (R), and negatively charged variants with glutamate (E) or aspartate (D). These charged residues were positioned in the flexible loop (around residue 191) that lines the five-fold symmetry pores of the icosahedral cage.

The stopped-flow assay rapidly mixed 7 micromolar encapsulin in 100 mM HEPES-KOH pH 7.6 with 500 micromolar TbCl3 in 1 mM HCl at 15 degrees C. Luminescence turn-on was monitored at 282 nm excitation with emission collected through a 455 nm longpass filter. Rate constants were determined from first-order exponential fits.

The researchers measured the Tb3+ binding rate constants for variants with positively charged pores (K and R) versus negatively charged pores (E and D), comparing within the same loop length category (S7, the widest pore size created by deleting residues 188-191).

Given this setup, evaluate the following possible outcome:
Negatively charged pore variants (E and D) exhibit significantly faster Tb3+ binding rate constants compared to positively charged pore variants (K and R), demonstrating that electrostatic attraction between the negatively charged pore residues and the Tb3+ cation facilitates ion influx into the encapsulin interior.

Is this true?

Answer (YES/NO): NO